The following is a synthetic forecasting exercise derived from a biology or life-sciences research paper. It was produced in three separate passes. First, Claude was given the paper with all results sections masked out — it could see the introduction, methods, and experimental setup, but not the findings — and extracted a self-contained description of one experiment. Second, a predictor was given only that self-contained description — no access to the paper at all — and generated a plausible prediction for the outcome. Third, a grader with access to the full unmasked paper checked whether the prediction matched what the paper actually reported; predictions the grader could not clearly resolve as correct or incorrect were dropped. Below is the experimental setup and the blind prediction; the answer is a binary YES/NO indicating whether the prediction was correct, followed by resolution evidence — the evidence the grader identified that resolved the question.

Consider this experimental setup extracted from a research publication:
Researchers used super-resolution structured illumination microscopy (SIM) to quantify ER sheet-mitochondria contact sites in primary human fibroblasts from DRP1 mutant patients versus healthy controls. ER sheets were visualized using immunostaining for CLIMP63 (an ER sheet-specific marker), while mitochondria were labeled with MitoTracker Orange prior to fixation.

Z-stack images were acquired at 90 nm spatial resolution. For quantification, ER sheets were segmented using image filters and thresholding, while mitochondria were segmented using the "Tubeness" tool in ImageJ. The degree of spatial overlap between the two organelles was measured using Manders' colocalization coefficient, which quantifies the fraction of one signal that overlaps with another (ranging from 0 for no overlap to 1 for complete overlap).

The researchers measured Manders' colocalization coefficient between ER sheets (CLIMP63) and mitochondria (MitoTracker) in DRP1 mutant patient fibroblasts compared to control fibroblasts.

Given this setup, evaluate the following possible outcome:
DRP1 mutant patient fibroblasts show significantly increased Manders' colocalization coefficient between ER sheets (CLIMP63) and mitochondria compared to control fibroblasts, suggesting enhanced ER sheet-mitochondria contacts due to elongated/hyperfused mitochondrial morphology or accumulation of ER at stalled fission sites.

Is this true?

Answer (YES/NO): YES